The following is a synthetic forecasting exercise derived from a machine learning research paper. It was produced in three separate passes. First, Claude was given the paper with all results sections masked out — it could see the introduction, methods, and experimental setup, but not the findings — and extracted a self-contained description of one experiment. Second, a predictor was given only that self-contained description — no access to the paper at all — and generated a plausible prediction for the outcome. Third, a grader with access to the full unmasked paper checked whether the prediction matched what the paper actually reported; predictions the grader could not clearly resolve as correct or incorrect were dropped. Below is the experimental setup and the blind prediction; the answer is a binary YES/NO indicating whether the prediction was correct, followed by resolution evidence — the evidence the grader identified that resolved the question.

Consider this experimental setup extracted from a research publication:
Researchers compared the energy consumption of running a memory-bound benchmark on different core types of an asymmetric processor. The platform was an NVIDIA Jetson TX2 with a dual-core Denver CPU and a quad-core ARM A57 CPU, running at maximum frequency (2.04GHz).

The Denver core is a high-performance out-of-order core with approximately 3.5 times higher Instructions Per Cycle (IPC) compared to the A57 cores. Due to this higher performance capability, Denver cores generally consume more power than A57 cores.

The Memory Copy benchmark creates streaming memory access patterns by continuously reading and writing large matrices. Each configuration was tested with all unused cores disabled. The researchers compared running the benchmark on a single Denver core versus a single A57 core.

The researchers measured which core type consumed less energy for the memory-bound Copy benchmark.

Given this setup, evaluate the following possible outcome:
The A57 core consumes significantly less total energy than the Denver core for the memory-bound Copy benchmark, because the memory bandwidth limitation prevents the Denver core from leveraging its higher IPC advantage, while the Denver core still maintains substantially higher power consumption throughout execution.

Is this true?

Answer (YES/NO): YES